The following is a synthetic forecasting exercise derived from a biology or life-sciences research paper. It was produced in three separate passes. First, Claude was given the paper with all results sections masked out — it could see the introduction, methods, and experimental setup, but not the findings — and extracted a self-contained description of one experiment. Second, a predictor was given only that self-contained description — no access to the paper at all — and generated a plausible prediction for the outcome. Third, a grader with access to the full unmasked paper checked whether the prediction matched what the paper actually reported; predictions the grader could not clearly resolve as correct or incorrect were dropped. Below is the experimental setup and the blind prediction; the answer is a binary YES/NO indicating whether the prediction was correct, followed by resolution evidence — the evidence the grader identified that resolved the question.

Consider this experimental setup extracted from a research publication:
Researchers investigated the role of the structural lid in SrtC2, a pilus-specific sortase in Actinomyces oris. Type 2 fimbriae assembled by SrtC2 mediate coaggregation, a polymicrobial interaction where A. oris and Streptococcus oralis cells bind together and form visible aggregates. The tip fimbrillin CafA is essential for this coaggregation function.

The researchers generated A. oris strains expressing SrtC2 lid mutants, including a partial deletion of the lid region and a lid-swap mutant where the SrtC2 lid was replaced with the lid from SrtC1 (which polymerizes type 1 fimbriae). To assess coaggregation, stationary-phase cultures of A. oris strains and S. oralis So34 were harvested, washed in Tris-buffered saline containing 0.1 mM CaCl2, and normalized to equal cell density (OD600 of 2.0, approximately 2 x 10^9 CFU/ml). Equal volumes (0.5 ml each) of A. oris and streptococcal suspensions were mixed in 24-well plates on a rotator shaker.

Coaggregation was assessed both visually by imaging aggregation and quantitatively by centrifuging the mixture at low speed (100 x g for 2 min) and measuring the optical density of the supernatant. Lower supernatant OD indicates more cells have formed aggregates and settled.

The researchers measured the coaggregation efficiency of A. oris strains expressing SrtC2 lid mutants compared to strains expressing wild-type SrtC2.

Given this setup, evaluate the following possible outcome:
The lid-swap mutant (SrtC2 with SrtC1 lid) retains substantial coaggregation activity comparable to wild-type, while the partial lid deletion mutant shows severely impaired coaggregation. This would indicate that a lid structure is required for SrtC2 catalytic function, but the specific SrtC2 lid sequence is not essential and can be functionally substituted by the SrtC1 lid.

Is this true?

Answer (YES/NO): NO